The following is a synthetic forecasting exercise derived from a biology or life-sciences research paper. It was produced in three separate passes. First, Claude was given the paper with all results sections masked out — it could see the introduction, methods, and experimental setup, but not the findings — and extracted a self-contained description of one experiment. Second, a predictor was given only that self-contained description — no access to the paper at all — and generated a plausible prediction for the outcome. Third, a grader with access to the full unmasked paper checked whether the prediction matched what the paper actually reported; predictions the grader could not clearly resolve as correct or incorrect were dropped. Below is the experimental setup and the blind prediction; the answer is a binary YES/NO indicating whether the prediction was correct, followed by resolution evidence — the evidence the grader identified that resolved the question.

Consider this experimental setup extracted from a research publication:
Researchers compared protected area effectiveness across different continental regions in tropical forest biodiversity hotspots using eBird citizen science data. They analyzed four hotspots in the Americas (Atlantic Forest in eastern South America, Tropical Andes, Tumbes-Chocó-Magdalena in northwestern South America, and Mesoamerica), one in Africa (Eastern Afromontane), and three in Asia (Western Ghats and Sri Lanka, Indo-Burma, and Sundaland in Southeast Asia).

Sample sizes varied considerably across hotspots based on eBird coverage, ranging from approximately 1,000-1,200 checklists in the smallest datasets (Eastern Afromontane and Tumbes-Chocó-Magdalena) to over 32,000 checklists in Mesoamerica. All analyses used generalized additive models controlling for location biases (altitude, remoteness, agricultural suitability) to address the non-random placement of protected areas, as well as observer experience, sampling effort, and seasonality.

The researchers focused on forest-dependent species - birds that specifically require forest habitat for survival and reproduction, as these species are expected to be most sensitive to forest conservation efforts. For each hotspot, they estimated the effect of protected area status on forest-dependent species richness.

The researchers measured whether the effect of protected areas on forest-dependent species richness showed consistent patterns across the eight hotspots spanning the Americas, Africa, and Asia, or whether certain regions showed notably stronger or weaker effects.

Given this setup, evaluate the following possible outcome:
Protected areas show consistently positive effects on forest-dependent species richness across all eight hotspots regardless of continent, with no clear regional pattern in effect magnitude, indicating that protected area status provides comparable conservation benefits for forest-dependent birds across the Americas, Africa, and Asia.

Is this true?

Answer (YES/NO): NO